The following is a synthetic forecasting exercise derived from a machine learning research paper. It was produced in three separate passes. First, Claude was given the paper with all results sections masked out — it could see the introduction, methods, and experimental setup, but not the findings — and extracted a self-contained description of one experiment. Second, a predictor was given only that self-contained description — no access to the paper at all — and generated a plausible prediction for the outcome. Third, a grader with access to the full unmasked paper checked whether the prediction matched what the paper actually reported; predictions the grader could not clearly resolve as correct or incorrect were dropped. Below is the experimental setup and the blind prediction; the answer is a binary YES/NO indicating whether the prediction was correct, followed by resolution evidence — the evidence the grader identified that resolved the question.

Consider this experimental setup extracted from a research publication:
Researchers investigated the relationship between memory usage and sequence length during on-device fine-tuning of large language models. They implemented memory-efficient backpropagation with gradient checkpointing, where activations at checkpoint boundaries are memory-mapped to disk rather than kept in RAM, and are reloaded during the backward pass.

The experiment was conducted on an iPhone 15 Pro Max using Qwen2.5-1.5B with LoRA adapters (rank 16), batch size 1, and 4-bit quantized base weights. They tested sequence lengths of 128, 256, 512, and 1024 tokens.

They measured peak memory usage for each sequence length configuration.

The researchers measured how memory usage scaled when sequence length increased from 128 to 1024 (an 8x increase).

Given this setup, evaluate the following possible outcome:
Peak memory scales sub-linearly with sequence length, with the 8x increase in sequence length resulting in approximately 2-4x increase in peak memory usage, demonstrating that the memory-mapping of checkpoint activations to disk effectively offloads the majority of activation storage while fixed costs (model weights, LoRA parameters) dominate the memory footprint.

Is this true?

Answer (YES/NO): YES